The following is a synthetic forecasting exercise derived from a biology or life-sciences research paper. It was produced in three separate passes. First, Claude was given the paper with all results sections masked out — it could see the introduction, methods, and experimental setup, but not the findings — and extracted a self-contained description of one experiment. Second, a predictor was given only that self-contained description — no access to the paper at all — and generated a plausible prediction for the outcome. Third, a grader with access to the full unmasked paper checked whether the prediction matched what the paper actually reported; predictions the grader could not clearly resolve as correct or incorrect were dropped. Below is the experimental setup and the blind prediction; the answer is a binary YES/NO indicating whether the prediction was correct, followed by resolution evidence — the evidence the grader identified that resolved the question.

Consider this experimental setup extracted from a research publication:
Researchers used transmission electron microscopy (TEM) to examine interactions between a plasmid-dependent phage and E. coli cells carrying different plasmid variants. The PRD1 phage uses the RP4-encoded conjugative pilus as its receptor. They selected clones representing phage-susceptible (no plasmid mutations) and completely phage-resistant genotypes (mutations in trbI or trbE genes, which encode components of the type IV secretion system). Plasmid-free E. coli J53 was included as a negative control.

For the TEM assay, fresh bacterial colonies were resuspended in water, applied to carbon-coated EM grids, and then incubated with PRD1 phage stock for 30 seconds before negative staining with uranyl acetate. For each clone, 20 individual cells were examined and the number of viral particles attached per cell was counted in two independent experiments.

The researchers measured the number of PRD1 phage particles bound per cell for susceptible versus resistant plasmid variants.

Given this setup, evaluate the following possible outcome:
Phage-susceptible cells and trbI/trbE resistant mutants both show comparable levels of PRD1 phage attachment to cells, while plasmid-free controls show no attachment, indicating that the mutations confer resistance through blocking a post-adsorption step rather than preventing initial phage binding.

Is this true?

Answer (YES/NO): NO